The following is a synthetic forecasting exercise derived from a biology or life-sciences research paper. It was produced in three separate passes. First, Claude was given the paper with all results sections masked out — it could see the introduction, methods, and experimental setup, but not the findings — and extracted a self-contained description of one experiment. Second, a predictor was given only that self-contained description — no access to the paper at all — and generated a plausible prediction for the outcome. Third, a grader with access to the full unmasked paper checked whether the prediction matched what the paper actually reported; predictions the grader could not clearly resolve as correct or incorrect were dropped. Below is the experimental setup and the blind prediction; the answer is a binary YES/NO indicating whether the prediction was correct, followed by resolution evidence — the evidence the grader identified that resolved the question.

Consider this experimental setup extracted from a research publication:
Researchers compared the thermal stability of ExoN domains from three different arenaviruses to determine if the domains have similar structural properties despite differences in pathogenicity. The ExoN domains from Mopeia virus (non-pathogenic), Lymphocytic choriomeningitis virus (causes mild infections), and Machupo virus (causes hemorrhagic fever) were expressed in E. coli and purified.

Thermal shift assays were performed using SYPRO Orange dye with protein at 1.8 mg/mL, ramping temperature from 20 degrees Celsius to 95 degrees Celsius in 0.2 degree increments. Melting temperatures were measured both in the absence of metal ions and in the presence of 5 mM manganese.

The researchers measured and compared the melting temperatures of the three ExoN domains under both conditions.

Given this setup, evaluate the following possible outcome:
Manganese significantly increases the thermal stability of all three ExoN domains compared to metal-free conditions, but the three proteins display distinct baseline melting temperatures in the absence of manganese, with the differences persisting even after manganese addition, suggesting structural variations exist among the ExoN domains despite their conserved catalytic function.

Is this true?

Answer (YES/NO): NO